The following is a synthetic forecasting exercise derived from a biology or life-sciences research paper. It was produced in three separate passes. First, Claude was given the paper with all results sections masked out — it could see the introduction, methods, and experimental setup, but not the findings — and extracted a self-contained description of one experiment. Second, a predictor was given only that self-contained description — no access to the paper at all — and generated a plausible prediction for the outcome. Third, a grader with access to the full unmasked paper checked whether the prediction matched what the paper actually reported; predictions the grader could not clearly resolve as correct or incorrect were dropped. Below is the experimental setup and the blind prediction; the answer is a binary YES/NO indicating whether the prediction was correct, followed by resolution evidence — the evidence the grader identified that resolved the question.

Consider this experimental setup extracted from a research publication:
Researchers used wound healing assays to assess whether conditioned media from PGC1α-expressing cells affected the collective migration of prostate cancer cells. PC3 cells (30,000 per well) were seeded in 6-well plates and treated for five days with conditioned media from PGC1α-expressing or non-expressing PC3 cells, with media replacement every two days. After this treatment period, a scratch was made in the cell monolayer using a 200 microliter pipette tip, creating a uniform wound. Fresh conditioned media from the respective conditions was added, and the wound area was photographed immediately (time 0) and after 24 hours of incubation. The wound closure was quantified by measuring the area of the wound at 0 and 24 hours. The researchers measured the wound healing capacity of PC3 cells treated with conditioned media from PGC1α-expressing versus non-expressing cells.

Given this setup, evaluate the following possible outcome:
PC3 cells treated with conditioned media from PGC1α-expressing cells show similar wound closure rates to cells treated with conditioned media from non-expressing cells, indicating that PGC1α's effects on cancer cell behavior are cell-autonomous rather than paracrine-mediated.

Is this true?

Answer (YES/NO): NO